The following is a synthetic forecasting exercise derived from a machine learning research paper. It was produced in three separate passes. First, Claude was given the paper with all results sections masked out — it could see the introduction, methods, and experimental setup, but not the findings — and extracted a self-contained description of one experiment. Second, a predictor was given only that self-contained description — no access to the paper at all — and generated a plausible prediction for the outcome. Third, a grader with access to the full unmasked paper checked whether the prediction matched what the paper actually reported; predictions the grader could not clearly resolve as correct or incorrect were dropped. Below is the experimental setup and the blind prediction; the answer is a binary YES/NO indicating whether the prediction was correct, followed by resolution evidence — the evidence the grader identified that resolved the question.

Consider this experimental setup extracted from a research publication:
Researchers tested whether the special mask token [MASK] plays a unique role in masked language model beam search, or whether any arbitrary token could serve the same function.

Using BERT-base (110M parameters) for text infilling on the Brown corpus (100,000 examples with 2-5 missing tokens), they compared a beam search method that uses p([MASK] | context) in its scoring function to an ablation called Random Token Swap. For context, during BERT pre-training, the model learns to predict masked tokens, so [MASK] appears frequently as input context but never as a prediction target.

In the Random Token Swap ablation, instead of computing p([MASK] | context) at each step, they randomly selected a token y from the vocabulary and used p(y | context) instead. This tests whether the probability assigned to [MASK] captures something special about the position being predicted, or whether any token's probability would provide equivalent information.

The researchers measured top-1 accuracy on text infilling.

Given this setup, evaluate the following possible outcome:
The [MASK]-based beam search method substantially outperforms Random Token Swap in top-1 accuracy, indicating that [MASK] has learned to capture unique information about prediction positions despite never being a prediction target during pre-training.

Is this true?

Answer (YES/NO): YES